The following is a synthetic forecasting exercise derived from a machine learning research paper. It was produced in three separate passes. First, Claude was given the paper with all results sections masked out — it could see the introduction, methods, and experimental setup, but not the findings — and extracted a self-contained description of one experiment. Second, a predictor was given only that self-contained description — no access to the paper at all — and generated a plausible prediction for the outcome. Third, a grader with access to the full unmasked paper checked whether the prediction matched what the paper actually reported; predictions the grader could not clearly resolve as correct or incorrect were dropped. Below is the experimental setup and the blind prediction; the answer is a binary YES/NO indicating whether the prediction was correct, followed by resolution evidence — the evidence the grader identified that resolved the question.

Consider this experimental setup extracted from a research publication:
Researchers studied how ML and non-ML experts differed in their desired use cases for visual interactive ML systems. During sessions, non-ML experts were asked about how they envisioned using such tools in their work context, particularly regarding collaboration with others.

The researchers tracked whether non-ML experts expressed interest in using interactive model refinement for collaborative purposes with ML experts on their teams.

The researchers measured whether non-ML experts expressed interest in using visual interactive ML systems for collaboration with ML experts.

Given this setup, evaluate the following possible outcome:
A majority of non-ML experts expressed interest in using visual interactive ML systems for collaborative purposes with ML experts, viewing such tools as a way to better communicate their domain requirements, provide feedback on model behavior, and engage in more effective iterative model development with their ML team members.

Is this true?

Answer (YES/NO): NO